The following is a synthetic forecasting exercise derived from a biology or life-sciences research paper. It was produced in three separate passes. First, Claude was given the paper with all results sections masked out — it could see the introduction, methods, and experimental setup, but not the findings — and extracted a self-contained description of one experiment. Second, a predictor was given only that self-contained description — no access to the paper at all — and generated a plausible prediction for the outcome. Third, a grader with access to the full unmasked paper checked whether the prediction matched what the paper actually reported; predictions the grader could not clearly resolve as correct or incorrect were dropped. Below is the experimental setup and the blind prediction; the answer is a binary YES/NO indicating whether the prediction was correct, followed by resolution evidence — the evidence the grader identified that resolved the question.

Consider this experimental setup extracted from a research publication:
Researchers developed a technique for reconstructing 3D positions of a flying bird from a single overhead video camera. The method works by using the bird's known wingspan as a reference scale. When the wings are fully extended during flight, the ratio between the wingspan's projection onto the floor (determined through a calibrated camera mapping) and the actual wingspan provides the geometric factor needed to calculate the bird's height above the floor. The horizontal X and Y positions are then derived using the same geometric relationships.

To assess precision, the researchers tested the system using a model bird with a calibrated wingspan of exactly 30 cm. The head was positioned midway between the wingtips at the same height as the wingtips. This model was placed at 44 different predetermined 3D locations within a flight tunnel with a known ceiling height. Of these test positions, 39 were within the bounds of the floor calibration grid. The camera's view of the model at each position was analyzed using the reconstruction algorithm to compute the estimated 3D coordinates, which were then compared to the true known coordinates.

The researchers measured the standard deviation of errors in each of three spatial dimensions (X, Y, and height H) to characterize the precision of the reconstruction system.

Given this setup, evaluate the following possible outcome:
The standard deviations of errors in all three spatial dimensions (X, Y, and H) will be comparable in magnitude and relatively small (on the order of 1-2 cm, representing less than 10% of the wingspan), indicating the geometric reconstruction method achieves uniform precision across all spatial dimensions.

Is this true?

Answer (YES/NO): NO